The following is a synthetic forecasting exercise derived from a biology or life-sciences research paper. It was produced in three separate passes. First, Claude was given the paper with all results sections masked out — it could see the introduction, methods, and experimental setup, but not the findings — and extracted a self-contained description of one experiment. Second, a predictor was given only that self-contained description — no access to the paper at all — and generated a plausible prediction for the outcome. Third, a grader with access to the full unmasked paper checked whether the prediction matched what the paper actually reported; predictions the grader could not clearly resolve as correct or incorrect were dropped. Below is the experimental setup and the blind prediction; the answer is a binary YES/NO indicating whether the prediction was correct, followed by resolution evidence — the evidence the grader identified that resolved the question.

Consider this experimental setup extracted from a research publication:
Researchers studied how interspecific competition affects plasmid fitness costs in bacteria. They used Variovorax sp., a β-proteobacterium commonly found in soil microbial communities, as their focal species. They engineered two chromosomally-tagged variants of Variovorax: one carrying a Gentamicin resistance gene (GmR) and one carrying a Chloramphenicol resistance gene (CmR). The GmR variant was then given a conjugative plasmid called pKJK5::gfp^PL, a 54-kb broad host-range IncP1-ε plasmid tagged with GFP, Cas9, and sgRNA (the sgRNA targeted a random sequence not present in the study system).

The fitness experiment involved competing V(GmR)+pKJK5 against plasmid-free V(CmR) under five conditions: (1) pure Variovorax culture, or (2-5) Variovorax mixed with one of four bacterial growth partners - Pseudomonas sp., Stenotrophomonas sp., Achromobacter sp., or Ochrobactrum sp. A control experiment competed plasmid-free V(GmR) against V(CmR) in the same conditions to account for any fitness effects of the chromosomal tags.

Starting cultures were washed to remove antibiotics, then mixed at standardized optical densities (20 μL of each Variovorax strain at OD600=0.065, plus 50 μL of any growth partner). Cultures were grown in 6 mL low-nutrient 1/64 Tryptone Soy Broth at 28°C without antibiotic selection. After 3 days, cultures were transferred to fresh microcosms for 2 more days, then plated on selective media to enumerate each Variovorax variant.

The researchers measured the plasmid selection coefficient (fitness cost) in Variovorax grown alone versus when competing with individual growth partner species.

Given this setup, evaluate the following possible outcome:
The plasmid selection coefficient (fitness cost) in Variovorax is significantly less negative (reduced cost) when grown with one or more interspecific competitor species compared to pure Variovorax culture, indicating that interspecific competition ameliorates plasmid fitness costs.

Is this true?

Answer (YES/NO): NO